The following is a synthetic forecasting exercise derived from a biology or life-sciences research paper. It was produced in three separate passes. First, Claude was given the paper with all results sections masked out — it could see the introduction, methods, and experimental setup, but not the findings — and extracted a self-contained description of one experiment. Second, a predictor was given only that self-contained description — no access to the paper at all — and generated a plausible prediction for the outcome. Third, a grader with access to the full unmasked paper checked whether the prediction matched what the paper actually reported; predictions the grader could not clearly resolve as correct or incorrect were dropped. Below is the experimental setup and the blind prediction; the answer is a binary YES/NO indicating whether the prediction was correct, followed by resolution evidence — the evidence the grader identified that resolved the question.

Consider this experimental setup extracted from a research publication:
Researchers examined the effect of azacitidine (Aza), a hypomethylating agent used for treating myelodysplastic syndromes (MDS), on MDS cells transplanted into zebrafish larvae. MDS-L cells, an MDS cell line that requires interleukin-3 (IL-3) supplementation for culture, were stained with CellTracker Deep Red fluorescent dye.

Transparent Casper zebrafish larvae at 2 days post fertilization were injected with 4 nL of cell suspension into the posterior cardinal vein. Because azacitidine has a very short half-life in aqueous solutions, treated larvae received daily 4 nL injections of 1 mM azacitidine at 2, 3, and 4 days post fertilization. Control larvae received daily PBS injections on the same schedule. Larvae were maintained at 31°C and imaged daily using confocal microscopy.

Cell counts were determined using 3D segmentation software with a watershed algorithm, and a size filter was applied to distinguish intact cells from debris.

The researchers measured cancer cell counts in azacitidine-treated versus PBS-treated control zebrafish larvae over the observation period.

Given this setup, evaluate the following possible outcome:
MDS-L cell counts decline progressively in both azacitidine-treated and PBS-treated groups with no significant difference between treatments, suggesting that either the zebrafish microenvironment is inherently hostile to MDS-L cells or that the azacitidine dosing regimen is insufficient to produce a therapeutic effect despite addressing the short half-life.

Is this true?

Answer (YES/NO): NO